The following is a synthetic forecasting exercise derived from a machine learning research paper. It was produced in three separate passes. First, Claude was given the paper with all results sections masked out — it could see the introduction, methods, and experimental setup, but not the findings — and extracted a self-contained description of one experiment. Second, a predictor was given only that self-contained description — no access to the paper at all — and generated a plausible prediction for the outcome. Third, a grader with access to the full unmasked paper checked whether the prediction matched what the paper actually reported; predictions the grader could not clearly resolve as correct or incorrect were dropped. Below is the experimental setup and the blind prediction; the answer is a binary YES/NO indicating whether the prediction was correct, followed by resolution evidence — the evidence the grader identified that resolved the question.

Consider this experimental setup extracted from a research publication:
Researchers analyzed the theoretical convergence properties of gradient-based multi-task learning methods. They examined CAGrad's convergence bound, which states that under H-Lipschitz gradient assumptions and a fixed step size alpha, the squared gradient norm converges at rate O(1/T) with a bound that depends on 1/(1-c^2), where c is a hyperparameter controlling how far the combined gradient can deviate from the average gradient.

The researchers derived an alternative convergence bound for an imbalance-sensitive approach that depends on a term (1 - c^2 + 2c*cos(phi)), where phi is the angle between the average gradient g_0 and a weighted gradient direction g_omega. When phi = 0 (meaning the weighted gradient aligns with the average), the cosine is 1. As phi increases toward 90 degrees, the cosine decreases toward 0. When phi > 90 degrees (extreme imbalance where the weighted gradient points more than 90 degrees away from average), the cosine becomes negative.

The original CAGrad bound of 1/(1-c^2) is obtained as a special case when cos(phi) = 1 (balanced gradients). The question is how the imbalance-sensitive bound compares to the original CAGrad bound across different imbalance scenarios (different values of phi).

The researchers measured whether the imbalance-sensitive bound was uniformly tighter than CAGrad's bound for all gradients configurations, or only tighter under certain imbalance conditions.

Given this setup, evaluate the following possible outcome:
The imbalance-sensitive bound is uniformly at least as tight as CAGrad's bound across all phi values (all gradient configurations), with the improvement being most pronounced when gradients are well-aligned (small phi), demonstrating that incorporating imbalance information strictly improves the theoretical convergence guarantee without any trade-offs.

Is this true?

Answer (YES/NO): NO